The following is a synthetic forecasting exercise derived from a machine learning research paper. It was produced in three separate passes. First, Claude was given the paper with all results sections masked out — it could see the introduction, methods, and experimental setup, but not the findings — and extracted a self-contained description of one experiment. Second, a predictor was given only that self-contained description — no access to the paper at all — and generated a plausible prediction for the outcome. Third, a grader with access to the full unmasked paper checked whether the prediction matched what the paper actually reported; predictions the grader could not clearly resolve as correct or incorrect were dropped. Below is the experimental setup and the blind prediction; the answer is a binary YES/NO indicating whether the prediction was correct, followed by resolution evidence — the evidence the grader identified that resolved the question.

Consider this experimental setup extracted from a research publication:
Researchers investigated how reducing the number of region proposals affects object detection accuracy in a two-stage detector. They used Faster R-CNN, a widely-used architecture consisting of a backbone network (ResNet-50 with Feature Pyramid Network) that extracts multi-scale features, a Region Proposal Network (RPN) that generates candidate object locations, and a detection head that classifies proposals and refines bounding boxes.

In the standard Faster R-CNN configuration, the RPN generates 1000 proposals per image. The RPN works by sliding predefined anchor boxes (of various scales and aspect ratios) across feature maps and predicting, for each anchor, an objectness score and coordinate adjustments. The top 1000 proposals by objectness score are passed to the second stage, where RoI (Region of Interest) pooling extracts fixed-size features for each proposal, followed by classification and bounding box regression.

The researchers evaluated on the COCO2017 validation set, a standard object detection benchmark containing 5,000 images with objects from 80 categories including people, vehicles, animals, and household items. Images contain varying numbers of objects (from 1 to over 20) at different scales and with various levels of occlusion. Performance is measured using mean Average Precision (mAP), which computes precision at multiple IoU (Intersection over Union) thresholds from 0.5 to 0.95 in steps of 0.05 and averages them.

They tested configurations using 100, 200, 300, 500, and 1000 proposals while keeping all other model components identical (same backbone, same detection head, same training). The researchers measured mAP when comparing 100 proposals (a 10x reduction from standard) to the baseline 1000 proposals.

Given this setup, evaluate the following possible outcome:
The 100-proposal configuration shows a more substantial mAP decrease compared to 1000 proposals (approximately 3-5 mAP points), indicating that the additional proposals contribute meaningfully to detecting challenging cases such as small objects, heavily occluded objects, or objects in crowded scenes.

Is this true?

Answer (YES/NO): NO